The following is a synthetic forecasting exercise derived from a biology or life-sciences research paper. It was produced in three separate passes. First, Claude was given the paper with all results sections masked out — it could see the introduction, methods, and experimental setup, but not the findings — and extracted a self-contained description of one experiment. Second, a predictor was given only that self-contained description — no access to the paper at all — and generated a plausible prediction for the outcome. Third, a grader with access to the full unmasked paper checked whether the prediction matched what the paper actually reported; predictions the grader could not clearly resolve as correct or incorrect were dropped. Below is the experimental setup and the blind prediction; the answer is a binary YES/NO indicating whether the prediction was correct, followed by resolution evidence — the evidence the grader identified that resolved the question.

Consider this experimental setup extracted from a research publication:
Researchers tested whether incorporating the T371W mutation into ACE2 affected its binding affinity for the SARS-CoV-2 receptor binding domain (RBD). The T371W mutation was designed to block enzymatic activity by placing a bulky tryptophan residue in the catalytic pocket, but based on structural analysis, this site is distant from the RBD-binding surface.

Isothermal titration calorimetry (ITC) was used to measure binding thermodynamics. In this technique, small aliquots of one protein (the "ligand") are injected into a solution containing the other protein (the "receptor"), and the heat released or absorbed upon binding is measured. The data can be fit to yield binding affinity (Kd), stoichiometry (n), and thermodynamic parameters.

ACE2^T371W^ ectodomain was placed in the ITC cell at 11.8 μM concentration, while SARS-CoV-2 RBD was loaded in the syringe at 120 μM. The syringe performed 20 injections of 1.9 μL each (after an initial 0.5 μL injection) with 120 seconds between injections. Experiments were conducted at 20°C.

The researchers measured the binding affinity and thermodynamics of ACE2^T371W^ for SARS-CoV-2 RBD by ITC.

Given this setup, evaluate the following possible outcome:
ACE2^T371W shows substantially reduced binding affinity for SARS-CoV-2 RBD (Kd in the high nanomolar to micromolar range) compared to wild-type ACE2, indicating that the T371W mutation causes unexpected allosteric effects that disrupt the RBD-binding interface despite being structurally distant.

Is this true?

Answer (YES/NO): NO